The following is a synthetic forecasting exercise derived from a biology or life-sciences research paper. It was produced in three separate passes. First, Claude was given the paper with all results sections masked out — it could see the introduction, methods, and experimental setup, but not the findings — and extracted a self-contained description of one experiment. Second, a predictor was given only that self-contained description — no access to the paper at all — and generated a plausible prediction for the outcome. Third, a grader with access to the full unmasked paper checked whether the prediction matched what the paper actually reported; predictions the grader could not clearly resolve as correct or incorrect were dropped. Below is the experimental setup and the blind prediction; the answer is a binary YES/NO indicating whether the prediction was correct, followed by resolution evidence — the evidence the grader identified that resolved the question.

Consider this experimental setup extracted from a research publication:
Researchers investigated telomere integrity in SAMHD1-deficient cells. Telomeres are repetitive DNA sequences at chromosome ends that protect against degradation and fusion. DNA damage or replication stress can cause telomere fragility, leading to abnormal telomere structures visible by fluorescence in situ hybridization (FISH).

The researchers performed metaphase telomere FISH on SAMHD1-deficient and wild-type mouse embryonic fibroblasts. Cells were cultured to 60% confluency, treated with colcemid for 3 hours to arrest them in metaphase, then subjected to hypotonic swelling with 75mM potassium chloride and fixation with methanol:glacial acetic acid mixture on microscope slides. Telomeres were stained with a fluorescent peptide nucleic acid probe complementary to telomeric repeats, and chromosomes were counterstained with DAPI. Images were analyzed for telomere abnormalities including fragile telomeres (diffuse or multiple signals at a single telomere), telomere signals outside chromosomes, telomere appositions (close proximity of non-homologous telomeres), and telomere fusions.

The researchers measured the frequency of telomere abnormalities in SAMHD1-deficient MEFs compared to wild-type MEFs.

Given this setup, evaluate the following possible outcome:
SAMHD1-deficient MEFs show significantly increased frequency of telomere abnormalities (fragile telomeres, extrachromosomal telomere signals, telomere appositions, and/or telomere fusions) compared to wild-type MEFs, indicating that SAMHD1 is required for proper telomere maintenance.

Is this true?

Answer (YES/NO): NO